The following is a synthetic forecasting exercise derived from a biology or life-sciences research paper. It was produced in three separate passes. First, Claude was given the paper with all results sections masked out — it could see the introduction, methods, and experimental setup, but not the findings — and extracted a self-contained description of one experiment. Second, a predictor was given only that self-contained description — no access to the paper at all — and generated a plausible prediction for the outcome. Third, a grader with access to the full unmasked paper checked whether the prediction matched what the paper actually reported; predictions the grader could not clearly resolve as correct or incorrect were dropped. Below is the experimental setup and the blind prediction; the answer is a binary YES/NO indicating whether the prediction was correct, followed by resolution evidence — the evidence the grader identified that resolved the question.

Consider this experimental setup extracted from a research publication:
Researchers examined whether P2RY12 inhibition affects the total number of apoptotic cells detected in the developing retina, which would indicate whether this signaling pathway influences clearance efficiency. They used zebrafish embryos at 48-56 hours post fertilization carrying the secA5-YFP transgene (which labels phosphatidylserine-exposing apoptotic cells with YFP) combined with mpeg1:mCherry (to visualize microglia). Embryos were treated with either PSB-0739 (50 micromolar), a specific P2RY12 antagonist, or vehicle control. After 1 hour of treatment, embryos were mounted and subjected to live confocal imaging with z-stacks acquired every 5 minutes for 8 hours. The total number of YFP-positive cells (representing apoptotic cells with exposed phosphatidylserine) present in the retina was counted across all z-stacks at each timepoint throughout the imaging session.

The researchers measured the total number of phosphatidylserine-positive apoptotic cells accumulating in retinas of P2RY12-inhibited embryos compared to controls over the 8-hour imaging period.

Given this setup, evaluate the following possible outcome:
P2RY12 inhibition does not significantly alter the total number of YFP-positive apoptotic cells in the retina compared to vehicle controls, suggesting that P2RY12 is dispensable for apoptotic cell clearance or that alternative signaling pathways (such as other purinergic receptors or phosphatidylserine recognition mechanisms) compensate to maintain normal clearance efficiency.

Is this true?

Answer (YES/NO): YES